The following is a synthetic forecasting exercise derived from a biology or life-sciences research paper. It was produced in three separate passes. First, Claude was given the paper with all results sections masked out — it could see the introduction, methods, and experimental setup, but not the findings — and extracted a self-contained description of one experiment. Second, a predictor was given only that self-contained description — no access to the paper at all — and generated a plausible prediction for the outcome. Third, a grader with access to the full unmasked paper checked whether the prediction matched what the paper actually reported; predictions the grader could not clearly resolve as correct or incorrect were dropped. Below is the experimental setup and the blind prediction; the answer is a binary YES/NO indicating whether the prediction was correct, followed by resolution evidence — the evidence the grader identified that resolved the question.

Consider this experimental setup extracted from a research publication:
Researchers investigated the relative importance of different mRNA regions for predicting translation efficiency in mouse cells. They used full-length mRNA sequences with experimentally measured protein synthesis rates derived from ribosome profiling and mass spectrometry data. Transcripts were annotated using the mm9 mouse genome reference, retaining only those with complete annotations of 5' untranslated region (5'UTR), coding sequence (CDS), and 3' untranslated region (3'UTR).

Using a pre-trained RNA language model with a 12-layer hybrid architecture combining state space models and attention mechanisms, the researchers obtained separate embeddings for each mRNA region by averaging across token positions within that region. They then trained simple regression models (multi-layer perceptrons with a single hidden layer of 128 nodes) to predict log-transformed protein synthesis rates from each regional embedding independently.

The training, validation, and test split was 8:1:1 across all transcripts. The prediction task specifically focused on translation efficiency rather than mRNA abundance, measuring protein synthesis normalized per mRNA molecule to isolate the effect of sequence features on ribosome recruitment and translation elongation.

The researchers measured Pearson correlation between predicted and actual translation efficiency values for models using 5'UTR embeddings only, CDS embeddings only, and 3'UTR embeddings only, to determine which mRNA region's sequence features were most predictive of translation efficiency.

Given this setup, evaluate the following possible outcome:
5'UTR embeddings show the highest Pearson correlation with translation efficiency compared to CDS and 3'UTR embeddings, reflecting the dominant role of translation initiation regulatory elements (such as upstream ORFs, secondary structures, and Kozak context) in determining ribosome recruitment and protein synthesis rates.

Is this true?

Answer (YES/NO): NO